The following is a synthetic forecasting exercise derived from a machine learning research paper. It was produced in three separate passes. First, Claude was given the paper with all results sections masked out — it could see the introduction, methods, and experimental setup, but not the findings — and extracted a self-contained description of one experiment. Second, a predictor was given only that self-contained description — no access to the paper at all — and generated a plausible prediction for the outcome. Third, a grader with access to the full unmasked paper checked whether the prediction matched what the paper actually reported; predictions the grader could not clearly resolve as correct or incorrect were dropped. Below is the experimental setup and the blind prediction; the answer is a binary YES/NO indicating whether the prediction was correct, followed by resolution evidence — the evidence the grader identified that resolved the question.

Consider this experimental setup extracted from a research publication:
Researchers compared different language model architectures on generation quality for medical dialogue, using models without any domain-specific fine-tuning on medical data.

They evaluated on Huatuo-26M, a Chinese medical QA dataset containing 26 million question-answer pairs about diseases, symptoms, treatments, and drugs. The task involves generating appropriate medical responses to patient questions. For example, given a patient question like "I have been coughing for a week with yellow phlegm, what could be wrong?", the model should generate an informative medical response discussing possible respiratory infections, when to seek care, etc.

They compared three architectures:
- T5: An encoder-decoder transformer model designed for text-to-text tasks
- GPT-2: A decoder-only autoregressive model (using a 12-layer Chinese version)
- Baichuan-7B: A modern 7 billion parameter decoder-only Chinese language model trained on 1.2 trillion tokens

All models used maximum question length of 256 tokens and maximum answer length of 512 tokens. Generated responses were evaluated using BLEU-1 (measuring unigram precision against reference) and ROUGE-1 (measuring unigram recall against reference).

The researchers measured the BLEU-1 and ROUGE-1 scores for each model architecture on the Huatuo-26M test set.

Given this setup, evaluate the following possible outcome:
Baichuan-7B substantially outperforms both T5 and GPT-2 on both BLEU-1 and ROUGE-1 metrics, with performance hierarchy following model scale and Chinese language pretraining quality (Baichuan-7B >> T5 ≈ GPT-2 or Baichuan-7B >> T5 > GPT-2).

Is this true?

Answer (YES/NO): NO